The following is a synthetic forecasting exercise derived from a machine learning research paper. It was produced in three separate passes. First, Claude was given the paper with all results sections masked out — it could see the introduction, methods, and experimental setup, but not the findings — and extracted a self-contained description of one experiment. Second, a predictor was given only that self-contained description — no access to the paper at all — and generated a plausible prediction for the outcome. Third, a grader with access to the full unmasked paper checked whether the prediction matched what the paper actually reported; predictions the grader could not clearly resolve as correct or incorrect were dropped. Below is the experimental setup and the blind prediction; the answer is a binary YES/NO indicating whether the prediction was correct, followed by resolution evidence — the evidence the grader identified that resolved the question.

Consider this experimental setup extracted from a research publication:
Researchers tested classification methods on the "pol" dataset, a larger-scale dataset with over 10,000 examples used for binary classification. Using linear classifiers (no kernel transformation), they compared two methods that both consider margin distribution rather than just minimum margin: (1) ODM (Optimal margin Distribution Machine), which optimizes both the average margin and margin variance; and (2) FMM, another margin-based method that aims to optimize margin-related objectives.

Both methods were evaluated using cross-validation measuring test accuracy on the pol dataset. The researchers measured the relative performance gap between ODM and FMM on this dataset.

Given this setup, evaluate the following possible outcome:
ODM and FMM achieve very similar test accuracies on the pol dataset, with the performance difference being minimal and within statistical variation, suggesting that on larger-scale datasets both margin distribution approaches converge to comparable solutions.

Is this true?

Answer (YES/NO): NO